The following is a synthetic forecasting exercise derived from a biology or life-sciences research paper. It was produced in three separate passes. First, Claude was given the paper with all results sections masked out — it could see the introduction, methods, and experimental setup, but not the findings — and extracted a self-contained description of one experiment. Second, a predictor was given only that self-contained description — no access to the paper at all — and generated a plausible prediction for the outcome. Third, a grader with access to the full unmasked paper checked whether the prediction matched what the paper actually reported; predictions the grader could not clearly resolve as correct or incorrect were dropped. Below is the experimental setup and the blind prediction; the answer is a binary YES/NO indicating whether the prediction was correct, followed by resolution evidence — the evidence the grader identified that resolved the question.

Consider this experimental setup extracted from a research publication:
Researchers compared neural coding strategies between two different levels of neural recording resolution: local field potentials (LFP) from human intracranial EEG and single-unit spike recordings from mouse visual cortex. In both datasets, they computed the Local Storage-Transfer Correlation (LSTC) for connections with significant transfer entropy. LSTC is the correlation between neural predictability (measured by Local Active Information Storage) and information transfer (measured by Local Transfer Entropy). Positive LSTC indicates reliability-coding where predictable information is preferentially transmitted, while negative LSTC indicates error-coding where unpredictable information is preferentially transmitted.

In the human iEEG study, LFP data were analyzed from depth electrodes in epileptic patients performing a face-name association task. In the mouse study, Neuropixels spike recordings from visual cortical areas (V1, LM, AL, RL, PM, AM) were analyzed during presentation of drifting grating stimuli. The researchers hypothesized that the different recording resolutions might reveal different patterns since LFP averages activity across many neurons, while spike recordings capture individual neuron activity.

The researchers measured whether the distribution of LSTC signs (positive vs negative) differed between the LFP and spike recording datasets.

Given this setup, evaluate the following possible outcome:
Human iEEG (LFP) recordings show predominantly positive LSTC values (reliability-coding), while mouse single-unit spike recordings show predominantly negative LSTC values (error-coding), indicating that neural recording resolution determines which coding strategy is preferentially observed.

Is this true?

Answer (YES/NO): NO